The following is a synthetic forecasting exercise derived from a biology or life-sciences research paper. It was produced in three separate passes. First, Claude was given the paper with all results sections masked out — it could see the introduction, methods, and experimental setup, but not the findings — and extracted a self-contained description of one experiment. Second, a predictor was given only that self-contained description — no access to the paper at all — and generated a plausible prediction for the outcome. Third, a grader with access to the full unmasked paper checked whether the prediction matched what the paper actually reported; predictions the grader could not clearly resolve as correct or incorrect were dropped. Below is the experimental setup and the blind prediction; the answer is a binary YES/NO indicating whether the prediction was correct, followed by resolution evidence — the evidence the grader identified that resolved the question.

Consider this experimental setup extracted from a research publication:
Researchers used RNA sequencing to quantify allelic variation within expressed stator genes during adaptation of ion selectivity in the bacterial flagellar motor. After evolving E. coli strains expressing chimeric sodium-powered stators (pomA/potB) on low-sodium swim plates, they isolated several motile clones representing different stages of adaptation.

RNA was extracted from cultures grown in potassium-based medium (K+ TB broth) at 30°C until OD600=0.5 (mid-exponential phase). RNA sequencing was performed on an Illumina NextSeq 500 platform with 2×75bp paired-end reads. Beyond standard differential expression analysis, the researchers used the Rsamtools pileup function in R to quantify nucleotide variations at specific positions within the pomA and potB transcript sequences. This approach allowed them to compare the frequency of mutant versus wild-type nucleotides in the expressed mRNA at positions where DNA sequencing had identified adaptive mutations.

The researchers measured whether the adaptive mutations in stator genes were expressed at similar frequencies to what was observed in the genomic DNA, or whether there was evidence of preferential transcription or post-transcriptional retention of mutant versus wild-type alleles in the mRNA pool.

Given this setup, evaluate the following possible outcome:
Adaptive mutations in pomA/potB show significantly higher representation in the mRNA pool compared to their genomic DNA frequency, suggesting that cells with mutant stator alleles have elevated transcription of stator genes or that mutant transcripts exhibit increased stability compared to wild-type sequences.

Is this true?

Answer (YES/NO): NO